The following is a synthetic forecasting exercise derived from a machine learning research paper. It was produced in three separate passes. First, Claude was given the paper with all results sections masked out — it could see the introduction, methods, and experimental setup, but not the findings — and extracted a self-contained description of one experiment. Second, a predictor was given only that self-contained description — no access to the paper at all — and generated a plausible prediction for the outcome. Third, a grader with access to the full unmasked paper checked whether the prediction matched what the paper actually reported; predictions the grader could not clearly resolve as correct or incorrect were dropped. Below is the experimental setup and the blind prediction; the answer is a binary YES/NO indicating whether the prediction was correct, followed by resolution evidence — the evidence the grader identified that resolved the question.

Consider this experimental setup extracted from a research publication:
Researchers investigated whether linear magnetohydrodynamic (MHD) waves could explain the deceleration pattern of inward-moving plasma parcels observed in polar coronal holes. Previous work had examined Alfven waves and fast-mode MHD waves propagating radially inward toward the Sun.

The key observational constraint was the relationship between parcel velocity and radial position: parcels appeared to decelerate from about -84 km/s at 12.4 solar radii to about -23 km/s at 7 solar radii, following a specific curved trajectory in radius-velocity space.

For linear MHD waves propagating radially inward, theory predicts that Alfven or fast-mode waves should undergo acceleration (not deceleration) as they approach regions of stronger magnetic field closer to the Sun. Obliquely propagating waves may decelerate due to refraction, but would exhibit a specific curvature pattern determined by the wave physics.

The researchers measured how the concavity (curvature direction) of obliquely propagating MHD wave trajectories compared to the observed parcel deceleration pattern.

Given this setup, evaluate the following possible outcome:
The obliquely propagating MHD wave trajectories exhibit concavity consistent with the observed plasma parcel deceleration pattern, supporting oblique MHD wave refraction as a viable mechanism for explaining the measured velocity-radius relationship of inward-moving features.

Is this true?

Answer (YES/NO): NO